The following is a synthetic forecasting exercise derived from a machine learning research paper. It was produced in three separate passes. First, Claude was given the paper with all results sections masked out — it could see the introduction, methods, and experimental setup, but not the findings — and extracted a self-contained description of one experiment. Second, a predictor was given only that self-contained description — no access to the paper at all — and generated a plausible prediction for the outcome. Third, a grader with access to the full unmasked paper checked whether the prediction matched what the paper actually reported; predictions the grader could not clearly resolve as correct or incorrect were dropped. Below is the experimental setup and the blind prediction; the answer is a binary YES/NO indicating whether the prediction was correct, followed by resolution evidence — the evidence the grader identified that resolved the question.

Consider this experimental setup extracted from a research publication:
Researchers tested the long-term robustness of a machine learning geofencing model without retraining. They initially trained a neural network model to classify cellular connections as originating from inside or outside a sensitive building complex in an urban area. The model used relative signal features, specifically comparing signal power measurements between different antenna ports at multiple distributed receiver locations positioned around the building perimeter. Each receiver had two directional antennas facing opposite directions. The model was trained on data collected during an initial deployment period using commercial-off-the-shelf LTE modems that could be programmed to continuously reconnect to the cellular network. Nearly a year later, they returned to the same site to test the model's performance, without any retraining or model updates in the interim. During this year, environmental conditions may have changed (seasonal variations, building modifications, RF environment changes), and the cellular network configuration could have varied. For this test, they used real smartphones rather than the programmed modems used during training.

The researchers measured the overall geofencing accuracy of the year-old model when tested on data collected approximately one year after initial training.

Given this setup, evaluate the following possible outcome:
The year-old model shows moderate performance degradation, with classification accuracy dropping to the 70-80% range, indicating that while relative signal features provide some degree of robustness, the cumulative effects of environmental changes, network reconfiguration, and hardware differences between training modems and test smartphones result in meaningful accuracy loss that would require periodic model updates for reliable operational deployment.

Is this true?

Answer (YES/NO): NO